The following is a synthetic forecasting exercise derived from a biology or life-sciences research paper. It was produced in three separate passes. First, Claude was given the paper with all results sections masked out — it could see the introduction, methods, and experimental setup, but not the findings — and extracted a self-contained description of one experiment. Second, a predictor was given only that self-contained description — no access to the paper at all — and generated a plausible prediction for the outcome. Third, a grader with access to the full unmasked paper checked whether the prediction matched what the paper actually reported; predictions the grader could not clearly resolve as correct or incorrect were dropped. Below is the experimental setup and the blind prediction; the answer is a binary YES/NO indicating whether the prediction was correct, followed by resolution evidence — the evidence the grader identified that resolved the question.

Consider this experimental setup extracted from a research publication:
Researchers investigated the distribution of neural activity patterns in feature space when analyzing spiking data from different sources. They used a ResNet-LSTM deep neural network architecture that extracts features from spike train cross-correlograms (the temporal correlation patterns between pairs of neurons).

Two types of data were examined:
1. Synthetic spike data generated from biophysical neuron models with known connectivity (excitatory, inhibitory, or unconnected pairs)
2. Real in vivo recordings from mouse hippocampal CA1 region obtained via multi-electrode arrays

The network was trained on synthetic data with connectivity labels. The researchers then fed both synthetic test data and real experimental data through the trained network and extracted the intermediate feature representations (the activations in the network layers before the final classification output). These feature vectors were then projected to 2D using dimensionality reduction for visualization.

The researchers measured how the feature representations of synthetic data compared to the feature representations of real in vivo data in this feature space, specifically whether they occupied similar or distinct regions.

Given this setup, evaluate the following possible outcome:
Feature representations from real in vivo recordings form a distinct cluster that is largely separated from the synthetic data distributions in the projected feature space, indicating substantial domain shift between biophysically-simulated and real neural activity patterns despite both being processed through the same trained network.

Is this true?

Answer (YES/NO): NO